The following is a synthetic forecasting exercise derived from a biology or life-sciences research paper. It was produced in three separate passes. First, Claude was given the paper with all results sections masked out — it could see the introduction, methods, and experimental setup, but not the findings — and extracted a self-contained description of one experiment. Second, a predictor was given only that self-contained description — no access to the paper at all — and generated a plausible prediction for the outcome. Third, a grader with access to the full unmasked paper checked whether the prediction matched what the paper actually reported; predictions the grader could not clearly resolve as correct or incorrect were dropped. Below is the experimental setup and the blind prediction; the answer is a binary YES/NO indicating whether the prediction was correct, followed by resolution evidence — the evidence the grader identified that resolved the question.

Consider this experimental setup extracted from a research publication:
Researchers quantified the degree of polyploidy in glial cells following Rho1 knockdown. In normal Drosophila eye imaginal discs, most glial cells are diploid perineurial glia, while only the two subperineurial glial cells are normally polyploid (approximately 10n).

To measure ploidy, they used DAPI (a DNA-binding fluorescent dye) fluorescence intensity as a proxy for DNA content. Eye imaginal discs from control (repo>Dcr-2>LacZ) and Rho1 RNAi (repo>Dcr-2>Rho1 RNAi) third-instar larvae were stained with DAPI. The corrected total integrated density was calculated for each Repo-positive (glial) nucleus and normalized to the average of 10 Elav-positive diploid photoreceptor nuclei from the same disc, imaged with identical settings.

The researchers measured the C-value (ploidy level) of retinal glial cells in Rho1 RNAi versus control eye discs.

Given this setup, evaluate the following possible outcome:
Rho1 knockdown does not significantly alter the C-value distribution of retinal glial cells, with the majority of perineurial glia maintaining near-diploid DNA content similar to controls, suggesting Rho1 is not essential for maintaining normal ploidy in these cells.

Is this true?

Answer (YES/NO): NO